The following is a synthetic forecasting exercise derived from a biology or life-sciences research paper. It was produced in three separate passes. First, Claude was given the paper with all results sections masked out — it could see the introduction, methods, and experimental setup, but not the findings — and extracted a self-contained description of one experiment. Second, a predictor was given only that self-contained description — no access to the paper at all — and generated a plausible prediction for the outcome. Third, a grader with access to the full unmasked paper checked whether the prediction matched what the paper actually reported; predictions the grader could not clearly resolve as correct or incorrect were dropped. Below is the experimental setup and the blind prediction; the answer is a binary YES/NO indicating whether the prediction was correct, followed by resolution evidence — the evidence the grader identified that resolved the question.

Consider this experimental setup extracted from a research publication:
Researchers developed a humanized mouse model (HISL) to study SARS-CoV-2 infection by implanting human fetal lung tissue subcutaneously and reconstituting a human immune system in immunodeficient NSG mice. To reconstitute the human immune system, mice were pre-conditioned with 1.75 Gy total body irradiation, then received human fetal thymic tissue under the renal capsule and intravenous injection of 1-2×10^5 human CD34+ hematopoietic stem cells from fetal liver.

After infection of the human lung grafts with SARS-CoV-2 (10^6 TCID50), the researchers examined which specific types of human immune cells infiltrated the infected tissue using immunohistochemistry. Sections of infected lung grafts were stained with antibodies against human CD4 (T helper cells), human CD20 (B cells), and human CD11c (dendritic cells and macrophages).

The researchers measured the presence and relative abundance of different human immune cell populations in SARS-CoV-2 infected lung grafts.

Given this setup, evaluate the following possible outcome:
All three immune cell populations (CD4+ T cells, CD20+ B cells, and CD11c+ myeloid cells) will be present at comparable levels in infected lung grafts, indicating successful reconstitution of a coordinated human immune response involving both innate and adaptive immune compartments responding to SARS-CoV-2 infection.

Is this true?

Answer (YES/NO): NO